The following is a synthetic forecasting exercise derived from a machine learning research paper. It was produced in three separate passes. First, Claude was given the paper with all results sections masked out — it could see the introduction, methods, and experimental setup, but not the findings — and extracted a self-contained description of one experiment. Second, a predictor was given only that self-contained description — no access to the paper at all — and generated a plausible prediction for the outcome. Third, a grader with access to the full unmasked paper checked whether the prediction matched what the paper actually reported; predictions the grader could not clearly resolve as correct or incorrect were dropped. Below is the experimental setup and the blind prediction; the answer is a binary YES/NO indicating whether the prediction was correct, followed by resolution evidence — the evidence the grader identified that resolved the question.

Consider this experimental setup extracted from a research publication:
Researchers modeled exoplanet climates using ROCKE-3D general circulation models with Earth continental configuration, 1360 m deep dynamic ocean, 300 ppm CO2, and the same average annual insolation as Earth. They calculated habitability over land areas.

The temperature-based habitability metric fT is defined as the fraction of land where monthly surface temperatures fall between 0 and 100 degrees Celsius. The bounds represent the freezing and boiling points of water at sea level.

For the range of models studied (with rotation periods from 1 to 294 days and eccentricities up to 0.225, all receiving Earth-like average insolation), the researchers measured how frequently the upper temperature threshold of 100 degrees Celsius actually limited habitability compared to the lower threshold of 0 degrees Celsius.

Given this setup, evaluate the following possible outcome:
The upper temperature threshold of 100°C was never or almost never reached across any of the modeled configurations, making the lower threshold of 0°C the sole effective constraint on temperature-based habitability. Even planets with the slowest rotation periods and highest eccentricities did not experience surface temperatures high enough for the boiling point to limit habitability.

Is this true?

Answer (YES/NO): YES